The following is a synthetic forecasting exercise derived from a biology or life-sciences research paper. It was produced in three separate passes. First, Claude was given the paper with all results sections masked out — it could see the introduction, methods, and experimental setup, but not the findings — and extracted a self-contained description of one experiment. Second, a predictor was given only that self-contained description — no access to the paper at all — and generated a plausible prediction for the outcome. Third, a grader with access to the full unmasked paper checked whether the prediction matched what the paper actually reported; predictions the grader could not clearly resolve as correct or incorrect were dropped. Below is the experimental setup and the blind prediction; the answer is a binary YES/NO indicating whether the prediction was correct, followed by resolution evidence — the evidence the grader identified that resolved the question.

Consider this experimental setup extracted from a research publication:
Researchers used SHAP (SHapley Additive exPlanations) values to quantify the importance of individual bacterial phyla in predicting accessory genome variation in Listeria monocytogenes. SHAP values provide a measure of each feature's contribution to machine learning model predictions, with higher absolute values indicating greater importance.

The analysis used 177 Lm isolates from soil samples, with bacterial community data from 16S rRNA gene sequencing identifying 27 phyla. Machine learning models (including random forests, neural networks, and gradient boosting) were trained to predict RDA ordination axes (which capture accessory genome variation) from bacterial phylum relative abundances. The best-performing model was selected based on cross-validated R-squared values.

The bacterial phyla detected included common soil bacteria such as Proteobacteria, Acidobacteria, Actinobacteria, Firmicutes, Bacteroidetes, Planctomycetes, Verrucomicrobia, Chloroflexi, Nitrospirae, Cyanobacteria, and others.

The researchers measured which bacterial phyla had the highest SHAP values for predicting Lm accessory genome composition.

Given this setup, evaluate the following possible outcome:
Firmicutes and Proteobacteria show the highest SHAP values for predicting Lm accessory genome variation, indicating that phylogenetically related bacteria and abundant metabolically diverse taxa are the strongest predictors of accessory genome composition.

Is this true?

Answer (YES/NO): NO